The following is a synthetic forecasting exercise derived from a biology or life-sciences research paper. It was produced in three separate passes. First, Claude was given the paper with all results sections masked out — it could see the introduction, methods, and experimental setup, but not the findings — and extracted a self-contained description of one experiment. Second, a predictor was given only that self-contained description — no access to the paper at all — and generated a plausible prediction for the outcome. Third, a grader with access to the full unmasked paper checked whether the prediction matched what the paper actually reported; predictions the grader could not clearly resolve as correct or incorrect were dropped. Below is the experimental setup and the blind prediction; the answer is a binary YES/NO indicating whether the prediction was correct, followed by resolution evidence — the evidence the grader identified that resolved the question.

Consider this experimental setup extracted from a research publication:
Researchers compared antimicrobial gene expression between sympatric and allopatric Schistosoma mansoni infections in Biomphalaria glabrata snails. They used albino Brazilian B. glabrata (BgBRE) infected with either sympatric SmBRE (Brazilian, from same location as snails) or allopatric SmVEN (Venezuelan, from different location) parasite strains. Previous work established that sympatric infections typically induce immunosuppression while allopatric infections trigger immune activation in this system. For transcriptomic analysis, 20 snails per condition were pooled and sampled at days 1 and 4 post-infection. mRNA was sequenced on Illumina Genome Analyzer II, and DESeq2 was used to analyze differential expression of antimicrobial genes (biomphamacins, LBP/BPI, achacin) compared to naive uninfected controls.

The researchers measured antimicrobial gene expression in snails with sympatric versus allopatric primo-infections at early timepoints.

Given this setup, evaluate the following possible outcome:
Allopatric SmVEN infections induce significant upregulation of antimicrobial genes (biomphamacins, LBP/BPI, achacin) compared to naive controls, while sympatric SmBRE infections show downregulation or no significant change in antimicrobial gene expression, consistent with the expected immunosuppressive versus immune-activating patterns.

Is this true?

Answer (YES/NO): NO